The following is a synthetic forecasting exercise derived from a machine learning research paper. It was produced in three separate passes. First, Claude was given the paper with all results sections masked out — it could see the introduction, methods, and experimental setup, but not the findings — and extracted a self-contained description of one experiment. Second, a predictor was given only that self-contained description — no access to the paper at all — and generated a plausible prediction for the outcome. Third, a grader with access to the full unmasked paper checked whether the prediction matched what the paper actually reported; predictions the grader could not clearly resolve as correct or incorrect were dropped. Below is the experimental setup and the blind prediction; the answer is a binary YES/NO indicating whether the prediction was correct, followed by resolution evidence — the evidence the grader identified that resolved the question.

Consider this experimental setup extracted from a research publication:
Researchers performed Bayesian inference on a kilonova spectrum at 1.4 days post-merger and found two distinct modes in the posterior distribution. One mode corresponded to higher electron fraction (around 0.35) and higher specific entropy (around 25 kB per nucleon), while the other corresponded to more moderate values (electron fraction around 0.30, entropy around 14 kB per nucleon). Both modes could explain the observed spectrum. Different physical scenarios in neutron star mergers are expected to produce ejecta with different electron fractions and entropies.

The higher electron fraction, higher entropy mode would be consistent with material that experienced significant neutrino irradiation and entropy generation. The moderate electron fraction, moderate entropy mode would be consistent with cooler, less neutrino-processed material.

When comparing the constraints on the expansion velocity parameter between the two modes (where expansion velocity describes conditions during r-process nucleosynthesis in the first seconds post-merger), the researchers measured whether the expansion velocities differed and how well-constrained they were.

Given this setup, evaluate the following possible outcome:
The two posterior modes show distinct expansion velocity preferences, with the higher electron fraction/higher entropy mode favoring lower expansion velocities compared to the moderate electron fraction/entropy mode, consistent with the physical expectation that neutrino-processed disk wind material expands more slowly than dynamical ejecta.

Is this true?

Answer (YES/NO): NO